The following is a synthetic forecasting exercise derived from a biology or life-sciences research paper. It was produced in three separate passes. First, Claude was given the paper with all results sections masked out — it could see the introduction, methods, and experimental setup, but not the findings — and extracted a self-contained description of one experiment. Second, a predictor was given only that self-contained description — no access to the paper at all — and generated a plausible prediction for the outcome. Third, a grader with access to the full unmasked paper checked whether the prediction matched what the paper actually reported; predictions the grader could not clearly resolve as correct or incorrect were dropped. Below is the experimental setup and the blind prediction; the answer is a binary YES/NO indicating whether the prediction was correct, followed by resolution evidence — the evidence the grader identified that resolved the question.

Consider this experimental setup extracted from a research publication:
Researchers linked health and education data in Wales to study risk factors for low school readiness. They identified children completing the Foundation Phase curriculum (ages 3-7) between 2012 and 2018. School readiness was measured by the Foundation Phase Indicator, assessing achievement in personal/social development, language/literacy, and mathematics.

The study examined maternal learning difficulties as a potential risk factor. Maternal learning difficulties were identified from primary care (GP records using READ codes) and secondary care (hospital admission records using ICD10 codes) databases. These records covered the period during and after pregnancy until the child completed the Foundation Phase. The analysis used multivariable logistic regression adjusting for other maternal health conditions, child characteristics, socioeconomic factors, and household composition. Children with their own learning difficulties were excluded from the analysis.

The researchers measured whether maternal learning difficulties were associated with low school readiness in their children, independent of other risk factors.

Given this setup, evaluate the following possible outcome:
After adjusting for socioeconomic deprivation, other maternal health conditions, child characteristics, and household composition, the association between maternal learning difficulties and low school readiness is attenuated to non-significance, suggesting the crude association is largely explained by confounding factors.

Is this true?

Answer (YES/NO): NO